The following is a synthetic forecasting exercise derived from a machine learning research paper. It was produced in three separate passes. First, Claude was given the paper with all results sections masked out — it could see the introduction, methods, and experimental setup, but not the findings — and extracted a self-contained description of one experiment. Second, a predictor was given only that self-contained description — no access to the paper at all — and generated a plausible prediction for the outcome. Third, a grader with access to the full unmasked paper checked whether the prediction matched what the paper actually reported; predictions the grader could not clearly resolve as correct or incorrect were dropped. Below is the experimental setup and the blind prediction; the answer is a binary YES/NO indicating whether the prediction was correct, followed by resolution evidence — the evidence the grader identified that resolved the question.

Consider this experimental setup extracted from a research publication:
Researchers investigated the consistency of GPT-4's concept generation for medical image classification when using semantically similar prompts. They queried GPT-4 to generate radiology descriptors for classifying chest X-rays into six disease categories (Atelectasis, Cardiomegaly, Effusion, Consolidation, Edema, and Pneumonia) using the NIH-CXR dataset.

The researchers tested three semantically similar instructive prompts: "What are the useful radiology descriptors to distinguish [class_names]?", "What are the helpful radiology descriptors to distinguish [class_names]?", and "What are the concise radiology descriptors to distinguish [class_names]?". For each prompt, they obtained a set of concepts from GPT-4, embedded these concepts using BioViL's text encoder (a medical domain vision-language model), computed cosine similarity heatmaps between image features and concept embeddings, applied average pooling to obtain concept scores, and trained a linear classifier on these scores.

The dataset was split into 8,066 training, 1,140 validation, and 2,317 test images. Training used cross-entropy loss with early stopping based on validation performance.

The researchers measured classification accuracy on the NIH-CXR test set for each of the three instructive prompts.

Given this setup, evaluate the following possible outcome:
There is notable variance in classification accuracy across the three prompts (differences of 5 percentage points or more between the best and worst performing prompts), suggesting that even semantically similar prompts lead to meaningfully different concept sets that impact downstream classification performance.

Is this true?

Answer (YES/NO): NO